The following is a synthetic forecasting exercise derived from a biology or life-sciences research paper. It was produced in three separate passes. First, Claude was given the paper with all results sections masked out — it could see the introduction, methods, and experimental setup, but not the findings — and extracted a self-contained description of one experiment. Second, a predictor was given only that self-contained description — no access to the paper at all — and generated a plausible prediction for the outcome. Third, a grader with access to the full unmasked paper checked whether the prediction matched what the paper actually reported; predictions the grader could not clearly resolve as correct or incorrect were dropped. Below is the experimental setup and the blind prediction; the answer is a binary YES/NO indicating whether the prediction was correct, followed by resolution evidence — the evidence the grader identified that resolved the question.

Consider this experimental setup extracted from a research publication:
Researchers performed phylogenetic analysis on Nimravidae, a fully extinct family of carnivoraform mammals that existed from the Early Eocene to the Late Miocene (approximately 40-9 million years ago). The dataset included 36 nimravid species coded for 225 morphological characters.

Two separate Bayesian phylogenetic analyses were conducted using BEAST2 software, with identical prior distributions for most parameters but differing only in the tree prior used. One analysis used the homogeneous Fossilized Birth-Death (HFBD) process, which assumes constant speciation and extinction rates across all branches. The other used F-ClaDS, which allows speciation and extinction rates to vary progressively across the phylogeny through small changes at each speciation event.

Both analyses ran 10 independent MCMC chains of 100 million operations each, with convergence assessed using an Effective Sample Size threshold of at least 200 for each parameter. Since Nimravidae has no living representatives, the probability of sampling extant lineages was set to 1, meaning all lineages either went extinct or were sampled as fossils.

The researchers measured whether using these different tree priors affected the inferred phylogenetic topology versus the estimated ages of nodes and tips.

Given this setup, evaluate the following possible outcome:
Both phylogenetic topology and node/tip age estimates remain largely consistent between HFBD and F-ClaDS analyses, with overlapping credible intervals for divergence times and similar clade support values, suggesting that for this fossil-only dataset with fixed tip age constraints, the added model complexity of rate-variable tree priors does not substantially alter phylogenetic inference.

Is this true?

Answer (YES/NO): NO